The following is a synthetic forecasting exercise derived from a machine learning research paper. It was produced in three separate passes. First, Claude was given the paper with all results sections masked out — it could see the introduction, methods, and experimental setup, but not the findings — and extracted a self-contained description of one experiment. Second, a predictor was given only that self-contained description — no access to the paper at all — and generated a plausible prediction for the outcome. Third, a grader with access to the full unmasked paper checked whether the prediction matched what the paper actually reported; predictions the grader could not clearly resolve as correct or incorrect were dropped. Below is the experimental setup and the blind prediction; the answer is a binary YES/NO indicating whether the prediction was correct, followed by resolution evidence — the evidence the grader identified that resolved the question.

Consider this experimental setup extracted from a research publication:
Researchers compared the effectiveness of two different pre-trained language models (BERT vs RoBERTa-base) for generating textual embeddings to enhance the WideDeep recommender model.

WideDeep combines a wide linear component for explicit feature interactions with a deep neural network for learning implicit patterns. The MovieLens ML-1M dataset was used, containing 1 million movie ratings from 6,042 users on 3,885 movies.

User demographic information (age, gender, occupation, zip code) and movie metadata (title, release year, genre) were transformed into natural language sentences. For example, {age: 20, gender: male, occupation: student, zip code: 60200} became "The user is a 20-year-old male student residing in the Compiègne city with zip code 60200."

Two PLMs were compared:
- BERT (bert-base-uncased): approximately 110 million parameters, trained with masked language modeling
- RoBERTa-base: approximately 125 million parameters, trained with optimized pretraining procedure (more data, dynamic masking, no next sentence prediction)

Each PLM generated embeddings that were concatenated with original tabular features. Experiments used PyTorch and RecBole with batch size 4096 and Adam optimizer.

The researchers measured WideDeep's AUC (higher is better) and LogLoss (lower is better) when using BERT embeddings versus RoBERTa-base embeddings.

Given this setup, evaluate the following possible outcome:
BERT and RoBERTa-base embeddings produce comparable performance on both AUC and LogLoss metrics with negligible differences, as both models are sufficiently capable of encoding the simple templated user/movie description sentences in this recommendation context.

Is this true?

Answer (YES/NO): NO